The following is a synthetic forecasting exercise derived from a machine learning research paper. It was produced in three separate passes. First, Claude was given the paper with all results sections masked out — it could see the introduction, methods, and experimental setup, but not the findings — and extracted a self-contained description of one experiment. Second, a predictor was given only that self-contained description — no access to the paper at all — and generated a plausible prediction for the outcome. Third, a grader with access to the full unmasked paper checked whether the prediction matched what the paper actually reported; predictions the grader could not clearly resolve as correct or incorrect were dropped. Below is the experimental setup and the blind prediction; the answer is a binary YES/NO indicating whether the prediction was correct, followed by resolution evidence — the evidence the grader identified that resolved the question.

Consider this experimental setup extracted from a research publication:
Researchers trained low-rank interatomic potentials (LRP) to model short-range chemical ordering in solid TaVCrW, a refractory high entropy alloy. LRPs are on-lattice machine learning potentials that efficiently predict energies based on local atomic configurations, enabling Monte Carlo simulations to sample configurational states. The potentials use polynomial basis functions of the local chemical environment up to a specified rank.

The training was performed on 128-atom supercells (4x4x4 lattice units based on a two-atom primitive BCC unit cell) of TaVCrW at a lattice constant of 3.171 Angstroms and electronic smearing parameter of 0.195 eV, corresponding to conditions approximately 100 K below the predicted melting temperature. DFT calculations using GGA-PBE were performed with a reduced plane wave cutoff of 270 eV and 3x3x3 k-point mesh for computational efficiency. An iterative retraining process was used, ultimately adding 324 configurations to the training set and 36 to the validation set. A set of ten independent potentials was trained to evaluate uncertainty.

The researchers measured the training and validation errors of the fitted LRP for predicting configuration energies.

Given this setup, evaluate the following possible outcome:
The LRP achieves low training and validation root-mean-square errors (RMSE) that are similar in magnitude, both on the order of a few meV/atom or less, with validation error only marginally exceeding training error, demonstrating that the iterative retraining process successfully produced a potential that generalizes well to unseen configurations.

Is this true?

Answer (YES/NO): NO